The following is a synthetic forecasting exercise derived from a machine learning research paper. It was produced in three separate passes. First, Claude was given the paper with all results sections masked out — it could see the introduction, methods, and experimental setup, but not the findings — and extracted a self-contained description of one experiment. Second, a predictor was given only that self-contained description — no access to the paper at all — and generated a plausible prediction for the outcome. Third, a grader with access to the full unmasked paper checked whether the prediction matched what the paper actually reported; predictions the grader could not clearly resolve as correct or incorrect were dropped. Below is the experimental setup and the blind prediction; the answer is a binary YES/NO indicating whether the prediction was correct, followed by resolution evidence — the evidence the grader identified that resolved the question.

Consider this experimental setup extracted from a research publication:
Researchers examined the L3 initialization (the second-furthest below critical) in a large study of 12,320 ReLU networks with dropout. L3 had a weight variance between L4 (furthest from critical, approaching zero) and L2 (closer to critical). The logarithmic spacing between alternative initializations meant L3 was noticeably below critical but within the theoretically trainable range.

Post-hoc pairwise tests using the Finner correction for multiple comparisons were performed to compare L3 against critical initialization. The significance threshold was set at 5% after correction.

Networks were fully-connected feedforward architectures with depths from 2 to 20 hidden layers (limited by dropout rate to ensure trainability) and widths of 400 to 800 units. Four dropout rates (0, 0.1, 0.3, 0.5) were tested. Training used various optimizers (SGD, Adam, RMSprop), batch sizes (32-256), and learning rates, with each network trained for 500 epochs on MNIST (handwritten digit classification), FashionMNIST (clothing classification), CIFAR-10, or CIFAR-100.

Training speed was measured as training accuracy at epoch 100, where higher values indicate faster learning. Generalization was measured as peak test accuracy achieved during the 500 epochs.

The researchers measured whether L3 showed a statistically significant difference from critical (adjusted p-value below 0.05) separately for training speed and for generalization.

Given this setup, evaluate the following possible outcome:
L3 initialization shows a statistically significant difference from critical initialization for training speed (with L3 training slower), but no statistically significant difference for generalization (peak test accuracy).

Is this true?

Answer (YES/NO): NO